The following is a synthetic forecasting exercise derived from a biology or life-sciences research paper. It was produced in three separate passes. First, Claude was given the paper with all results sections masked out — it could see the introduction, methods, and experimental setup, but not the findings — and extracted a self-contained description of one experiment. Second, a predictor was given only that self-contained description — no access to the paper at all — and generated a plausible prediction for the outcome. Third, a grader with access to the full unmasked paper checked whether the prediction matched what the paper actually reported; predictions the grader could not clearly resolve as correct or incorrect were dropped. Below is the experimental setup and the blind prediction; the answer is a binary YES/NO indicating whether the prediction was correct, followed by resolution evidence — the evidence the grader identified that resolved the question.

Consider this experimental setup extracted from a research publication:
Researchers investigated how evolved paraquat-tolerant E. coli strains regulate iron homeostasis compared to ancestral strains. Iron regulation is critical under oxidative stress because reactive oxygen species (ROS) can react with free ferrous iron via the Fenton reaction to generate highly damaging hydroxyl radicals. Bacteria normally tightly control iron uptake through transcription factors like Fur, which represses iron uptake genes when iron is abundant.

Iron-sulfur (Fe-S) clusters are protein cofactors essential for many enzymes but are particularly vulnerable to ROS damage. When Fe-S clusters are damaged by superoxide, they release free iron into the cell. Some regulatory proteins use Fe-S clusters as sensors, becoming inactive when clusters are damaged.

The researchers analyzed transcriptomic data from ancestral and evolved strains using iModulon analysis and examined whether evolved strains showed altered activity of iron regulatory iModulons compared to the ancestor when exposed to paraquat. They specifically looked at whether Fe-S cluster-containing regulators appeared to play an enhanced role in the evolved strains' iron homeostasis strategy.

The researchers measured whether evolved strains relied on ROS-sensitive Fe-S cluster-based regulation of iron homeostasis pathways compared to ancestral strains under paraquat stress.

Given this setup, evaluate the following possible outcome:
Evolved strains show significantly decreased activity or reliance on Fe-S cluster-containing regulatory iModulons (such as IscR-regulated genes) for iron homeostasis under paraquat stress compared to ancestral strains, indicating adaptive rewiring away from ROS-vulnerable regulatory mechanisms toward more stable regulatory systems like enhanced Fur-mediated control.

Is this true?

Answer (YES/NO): NO